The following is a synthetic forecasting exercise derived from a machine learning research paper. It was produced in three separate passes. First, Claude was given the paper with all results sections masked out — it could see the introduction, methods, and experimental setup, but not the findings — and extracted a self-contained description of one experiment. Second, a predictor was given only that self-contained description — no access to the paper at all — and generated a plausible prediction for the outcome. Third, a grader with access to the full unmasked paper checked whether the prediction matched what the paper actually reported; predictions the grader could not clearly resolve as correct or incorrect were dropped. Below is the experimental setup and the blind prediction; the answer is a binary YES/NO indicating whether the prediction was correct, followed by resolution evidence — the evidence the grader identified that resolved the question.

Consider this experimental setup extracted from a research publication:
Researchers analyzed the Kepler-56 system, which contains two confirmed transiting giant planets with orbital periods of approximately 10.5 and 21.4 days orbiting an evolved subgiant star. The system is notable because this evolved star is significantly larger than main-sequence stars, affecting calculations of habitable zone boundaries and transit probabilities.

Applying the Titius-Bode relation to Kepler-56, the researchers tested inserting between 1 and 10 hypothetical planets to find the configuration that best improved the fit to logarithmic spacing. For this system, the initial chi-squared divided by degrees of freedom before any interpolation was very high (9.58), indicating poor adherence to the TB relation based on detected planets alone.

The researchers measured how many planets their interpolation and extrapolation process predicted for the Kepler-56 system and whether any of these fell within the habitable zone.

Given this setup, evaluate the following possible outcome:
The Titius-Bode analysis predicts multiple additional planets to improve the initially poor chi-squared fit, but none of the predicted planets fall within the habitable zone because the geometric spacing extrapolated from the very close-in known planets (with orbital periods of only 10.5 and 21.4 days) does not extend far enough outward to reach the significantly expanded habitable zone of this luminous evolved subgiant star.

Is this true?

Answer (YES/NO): NO